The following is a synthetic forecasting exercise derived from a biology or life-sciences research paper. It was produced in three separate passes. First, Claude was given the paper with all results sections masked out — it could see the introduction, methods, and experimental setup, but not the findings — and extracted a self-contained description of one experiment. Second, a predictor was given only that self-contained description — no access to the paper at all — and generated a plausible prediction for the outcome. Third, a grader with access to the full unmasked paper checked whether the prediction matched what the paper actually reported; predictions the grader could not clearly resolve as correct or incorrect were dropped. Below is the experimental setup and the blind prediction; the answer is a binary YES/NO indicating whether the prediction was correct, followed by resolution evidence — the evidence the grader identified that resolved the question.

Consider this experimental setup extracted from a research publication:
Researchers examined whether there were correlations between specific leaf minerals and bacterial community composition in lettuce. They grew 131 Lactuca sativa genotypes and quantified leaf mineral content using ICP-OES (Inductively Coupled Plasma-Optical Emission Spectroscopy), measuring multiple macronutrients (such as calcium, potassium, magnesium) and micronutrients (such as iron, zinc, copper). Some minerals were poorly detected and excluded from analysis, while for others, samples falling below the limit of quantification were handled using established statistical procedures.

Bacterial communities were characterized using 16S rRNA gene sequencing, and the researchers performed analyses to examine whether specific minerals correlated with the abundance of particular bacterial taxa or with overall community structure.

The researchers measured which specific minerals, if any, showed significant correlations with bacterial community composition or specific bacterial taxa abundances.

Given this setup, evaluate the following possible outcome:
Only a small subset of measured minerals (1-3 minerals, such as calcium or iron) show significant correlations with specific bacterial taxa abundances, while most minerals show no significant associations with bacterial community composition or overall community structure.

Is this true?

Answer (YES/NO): NO